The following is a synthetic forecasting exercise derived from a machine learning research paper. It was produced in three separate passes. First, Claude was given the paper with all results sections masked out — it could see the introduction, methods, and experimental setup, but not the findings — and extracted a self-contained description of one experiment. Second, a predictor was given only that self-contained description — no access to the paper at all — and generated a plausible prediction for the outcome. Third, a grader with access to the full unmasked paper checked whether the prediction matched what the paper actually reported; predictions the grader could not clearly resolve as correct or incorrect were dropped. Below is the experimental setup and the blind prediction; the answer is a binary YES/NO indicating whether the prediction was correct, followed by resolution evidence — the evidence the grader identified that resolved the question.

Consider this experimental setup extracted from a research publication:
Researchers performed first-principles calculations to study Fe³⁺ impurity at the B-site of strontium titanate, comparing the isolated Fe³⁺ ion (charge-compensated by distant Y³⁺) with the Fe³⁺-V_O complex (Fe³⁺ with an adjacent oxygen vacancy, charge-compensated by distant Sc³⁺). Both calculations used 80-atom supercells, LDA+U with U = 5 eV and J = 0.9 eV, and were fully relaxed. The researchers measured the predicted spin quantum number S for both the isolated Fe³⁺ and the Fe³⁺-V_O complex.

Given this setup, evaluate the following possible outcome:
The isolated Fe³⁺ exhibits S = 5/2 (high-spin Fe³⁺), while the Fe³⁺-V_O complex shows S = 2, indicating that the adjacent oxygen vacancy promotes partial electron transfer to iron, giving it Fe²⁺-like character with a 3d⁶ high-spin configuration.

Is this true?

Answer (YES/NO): NO